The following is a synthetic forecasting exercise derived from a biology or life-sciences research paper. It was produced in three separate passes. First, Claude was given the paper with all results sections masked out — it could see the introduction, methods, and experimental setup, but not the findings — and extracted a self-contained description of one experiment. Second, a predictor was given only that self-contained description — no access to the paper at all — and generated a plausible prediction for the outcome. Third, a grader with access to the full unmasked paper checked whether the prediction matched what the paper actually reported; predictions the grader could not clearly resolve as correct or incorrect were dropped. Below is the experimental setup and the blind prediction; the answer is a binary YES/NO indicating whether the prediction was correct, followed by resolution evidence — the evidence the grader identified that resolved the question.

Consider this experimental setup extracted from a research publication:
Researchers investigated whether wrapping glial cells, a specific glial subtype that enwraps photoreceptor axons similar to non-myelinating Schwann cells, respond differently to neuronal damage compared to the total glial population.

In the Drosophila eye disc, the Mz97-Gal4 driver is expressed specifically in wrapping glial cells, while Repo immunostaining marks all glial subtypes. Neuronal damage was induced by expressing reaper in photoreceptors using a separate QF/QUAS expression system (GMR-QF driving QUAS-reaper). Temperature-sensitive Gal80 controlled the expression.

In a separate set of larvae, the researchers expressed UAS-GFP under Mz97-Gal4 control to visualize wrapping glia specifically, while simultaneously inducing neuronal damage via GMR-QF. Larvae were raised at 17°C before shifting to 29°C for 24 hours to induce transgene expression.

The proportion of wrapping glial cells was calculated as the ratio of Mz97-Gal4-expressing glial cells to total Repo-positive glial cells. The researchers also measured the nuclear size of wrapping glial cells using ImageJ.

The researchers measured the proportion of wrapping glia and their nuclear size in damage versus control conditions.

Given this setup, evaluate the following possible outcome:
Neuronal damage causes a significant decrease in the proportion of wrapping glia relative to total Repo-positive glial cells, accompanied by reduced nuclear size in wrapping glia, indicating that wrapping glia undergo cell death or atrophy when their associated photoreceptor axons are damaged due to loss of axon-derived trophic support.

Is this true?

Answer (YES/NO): NO